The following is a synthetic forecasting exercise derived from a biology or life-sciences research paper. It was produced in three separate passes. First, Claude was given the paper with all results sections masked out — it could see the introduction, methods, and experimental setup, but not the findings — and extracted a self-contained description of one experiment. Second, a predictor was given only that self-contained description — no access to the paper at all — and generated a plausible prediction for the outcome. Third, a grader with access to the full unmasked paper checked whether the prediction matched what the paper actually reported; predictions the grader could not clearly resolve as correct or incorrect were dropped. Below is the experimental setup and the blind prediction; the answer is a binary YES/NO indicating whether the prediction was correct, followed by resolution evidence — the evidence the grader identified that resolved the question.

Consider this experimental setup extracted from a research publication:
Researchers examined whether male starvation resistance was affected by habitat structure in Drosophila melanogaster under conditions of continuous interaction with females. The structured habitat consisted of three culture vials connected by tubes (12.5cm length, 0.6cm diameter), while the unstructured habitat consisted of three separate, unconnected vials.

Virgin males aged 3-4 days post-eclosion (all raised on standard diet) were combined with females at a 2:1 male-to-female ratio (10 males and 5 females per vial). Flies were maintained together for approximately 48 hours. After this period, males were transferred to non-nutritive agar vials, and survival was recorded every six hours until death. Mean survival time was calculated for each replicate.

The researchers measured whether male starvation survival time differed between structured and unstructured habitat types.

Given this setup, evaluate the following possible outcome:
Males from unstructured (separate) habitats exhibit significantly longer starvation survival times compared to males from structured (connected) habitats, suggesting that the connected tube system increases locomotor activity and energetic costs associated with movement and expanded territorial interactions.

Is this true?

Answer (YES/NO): NO